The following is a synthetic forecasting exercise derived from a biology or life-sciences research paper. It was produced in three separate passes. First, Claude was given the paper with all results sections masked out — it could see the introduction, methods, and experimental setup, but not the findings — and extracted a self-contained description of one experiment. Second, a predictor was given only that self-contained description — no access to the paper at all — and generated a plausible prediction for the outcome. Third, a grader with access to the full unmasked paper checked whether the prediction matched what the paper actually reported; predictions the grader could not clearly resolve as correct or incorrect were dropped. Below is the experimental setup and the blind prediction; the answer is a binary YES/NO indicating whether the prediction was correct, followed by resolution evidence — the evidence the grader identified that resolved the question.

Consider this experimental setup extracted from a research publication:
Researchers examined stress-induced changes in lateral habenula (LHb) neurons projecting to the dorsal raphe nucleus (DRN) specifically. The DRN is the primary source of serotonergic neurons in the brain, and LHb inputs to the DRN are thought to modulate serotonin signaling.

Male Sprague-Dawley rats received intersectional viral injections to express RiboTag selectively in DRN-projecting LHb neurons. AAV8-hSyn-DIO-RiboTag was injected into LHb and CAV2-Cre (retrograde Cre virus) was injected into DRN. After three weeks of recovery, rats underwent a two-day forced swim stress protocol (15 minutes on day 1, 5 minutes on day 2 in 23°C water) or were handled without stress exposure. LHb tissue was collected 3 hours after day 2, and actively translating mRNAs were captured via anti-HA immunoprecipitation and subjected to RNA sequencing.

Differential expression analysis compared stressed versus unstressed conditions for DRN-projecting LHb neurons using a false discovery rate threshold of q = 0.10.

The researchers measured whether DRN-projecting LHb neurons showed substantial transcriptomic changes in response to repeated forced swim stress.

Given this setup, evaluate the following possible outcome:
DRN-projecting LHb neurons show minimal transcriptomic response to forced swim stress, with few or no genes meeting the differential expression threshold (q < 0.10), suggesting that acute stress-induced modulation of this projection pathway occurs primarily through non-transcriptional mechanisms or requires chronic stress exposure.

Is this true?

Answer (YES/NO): YES